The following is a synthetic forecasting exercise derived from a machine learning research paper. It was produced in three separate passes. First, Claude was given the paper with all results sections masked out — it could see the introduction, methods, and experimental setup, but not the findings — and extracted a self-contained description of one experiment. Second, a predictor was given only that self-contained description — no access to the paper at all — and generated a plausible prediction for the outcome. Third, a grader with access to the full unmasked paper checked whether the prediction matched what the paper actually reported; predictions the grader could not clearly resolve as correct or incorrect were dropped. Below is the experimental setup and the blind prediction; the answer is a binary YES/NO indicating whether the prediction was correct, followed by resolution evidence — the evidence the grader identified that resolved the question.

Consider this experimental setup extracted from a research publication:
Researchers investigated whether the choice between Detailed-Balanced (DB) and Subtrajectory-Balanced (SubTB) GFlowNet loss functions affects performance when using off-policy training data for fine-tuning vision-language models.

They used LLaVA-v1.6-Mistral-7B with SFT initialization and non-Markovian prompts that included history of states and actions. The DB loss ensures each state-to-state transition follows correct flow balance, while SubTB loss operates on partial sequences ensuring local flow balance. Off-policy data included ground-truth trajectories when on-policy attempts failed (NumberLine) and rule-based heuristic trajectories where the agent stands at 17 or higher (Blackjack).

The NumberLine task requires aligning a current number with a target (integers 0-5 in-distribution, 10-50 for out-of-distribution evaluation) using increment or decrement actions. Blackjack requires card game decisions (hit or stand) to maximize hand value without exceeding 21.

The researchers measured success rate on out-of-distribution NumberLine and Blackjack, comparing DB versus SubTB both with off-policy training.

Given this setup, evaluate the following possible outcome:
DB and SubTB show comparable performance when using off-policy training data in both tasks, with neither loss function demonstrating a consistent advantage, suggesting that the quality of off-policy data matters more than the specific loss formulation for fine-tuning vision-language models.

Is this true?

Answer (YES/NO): NO